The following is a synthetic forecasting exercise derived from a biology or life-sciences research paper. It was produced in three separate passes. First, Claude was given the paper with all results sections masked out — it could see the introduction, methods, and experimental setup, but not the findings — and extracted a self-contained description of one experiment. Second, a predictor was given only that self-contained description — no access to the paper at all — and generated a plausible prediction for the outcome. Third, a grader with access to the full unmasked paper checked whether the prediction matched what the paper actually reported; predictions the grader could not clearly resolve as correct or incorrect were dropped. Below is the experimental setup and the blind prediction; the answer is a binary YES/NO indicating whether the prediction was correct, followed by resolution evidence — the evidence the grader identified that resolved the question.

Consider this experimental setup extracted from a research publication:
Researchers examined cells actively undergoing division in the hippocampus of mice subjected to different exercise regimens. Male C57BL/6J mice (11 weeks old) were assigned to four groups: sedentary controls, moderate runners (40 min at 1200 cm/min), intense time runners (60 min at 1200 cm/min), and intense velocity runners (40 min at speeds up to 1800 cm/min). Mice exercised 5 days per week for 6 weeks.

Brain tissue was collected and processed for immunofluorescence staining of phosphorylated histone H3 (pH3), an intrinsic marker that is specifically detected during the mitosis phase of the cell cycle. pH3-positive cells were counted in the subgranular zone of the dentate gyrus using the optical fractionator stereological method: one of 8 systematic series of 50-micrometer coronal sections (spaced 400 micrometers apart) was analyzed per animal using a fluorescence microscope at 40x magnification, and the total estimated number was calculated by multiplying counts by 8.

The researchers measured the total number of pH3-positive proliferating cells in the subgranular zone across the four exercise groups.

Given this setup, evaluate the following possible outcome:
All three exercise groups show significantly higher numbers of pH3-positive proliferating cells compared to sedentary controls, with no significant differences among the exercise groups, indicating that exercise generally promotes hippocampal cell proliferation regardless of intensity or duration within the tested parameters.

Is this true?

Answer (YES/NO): NO